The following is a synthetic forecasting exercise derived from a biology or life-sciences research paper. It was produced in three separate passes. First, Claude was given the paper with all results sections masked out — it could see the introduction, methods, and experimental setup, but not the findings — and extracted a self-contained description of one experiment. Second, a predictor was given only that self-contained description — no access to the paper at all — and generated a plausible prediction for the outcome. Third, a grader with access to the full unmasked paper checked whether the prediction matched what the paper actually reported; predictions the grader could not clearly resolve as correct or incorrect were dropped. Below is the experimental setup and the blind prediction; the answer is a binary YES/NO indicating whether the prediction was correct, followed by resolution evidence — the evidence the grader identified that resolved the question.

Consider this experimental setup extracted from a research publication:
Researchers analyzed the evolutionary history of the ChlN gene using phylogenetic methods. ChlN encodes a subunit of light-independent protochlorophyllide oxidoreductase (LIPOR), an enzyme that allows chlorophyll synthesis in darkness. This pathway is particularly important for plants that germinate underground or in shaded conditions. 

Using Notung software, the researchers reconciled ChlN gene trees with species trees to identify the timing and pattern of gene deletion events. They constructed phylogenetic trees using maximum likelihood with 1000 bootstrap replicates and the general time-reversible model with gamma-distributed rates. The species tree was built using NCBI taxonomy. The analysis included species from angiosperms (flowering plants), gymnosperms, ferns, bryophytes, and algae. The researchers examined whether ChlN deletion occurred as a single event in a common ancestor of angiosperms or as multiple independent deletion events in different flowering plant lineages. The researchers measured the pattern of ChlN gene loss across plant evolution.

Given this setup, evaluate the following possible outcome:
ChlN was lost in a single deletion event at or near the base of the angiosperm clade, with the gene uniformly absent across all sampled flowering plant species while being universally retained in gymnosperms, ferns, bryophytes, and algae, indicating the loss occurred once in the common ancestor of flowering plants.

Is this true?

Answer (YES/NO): YES